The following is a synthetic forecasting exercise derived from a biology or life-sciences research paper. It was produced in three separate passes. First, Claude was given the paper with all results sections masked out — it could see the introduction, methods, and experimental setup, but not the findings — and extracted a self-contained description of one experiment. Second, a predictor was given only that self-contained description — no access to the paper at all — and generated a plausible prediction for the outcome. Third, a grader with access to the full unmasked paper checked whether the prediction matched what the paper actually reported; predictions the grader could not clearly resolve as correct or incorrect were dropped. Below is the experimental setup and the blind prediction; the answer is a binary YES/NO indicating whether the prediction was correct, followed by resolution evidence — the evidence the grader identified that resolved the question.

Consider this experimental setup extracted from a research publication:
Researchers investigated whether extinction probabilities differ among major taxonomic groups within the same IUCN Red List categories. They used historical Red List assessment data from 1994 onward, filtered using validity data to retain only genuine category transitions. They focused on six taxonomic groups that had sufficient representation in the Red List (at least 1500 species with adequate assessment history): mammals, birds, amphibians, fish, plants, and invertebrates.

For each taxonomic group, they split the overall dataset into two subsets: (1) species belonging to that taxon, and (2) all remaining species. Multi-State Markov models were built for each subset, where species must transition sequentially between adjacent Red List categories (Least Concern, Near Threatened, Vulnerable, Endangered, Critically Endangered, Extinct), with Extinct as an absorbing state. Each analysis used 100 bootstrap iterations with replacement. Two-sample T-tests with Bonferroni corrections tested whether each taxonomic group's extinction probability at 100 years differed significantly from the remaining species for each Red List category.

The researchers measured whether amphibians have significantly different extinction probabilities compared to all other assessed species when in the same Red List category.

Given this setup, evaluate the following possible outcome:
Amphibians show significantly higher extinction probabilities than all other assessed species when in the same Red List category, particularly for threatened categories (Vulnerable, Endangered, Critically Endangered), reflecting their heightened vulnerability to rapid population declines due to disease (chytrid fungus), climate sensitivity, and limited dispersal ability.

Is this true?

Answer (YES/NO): NO